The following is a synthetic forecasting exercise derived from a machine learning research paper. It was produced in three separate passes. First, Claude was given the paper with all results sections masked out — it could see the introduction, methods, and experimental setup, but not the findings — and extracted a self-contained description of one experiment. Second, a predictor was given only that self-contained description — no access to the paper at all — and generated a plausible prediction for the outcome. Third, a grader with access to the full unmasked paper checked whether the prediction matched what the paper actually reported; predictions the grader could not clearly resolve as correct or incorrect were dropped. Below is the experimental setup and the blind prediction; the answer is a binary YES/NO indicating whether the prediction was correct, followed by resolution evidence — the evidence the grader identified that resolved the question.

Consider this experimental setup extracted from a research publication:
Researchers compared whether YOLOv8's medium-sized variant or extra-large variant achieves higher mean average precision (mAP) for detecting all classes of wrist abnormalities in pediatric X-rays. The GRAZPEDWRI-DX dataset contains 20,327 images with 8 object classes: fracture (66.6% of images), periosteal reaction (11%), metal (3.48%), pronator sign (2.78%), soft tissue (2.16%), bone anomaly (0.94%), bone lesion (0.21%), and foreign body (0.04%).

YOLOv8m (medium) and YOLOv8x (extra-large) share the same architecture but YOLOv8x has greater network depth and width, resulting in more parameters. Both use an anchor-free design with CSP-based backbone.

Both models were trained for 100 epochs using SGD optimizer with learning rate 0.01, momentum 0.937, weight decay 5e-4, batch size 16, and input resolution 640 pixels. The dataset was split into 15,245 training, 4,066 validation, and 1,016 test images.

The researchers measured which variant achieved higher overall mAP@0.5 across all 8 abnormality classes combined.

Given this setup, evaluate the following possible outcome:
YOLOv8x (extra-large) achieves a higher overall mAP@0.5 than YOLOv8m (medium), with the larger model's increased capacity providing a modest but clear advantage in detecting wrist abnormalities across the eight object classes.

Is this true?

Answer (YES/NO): NO